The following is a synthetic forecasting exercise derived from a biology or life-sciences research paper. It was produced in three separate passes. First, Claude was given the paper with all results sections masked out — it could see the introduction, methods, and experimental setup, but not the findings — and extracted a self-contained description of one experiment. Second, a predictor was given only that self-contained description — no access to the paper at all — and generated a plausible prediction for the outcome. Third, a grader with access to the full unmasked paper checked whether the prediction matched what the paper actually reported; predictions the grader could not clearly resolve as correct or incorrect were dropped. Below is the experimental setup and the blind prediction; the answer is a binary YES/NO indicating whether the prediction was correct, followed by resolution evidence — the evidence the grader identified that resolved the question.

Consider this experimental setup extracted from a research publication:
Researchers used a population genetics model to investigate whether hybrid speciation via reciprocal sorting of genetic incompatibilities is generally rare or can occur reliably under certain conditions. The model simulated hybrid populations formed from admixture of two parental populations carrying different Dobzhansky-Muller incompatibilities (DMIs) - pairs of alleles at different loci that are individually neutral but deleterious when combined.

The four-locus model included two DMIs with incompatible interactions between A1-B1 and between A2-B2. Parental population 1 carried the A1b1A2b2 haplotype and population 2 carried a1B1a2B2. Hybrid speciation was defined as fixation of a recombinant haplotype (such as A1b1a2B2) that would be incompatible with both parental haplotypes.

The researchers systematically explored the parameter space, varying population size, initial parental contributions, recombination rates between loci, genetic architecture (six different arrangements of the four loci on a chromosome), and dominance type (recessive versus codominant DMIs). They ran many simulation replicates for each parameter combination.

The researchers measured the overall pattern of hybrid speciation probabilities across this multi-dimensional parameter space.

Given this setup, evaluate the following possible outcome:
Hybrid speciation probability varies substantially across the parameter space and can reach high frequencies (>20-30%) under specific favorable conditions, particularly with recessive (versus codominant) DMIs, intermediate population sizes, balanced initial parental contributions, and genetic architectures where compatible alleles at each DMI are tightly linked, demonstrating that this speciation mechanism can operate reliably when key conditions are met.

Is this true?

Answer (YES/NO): NO